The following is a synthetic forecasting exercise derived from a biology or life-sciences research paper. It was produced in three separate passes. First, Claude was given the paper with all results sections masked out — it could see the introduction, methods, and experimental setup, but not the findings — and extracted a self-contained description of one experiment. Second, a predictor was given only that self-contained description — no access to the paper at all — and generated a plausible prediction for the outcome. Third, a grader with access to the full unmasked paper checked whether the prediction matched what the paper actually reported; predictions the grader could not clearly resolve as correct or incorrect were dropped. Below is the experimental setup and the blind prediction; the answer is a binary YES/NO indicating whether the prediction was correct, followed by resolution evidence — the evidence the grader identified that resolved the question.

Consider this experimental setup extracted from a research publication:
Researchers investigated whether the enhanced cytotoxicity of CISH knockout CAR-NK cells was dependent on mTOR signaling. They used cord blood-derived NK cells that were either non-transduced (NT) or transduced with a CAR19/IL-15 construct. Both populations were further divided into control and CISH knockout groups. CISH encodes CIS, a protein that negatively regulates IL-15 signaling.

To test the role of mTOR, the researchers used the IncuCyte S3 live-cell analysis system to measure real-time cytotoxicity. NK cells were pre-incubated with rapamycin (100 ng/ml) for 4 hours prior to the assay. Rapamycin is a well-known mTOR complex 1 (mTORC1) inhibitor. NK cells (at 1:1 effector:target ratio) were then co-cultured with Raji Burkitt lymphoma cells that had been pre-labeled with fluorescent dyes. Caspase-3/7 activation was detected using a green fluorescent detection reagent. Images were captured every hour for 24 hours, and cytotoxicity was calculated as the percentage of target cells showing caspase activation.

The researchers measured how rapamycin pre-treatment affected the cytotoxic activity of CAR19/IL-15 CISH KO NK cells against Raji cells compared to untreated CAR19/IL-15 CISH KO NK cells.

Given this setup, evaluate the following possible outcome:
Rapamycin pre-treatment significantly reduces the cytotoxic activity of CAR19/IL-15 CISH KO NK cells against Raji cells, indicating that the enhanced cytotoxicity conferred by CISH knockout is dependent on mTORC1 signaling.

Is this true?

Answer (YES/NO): YES